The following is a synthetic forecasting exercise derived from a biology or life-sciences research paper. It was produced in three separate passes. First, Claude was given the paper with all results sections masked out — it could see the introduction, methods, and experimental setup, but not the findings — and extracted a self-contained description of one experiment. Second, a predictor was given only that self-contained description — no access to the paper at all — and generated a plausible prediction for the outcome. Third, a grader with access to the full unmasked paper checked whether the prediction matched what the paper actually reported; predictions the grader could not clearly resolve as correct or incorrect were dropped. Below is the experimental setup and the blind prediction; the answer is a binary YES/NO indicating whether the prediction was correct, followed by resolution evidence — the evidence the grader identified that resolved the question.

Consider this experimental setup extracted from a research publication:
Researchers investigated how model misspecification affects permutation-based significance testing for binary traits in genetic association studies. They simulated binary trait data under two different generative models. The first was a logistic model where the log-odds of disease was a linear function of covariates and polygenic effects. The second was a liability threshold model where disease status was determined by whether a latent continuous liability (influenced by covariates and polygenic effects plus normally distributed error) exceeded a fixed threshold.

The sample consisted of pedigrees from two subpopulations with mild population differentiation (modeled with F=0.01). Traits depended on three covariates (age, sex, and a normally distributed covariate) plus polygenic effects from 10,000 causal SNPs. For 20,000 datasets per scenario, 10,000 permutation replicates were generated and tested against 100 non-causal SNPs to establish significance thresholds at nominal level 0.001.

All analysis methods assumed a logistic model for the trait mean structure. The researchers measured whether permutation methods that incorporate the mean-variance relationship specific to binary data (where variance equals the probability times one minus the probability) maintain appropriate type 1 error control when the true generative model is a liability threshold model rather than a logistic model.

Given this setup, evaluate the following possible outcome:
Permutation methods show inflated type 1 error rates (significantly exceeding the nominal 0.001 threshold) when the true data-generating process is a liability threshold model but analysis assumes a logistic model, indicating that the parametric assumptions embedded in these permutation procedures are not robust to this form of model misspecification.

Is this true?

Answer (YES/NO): NO